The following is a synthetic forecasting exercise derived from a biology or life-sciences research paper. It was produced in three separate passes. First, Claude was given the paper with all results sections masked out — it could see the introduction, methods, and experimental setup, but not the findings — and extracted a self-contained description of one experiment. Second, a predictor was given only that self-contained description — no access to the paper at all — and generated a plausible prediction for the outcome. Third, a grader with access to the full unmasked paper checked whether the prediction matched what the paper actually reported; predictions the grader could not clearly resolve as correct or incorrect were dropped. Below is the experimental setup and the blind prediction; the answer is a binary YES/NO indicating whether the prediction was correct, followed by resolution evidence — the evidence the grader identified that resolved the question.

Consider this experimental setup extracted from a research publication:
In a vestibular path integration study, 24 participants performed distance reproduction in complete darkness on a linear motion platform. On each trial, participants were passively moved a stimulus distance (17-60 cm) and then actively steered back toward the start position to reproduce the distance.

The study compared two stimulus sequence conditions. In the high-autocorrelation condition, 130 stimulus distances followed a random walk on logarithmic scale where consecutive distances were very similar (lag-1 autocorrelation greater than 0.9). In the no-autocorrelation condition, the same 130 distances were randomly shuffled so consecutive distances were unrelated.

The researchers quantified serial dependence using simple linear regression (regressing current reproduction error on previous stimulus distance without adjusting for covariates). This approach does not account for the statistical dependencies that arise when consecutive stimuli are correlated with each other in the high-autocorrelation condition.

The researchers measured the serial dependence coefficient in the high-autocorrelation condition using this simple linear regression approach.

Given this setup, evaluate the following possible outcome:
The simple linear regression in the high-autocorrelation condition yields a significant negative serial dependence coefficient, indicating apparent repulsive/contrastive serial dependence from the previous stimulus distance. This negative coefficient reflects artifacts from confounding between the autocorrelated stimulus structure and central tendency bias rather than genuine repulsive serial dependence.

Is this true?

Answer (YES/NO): YES